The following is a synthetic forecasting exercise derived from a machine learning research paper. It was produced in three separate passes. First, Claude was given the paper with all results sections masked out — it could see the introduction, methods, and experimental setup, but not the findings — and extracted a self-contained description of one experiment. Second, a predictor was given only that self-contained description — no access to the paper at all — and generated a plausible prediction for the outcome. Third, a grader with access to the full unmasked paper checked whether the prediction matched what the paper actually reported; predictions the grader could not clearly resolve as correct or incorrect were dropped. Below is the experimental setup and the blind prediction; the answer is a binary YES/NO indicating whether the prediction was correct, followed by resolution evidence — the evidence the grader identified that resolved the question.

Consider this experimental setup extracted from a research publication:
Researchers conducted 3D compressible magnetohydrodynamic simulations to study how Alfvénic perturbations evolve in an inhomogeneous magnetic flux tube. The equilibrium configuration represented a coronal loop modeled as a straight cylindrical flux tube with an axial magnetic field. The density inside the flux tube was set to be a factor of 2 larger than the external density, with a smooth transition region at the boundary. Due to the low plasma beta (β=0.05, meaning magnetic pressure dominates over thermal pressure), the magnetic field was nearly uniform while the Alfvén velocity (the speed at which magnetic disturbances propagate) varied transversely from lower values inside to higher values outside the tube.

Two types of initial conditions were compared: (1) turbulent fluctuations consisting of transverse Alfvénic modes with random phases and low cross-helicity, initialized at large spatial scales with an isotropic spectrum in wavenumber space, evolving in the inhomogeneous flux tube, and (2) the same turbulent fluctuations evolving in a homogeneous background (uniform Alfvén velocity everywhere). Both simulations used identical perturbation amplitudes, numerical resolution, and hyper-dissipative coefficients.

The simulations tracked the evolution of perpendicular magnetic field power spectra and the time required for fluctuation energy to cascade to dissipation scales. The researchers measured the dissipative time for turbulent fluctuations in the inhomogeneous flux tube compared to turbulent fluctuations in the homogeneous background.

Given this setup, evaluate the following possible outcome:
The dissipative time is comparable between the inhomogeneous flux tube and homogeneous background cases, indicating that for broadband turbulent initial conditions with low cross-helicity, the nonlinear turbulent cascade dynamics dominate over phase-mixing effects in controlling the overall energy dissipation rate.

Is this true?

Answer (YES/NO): NO